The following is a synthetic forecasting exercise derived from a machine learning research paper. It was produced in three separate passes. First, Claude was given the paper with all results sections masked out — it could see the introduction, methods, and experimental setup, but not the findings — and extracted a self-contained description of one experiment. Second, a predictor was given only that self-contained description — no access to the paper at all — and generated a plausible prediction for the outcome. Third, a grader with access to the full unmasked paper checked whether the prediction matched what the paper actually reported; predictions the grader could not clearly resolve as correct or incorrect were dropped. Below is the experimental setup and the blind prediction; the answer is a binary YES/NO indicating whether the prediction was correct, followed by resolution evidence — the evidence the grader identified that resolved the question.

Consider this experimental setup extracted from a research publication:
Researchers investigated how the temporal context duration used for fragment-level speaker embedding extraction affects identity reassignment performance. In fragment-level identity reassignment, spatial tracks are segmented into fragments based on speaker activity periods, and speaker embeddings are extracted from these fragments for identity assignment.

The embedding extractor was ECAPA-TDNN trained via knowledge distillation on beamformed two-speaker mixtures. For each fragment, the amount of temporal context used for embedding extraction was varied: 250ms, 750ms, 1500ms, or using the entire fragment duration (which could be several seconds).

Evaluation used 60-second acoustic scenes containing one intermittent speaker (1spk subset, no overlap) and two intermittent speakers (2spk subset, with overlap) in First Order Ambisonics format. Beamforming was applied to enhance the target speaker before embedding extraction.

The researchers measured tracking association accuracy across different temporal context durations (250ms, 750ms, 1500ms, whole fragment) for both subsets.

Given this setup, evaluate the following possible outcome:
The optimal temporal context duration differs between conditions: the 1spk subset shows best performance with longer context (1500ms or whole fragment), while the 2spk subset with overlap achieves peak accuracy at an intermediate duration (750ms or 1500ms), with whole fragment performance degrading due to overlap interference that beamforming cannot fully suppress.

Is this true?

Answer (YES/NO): NO